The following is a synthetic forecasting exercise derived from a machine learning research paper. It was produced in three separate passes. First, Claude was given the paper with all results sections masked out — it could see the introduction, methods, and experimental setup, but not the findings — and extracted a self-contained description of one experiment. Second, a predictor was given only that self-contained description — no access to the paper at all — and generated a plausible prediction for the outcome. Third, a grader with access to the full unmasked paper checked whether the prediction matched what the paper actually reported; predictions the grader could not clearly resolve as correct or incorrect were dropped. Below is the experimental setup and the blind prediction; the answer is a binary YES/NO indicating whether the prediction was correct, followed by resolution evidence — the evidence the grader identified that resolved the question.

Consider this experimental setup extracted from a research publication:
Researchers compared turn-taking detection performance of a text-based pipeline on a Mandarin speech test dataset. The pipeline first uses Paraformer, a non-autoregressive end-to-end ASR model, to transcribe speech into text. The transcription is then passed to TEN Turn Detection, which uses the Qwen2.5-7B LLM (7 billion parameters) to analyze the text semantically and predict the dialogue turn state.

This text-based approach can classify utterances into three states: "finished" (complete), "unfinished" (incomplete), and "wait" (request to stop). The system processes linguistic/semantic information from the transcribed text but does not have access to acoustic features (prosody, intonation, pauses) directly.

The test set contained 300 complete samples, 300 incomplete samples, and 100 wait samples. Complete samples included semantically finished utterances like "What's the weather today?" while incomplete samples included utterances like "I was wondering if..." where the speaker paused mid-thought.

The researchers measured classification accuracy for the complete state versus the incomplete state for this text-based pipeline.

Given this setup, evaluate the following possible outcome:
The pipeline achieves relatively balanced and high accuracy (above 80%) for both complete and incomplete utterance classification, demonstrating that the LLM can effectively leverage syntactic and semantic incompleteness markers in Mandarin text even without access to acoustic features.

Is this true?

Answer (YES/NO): YES